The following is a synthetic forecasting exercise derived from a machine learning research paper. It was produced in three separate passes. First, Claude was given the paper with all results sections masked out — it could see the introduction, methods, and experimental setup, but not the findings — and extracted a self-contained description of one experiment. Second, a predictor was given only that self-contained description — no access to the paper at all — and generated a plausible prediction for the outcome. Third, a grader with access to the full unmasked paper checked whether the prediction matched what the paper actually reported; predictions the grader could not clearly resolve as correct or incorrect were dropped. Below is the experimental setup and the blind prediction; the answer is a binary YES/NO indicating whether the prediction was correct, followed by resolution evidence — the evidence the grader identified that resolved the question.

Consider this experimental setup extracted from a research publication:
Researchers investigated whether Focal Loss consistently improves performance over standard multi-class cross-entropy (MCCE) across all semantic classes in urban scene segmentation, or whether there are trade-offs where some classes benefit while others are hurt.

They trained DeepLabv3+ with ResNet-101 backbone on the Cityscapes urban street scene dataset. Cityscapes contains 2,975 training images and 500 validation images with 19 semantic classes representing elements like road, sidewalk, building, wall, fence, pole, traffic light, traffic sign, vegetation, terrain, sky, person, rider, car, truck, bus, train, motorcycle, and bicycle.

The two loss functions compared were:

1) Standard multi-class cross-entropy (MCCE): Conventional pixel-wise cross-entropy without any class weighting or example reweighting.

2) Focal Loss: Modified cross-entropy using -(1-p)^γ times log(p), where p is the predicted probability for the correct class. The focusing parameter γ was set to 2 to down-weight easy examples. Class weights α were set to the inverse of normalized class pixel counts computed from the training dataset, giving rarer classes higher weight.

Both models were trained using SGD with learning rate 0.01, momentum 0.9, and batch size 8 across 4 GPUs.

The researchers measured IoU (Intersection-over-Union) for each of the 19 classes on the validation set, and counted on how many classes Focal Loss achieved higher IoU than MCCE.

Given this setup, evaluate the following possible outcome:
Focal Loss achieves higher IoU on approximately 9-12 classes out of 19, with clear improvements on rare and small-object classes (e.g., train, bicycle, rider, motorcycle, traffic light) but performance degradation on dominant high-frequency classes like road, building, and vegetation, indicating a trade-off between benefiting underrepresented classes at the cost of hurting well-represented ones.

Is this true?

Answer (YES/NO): NO